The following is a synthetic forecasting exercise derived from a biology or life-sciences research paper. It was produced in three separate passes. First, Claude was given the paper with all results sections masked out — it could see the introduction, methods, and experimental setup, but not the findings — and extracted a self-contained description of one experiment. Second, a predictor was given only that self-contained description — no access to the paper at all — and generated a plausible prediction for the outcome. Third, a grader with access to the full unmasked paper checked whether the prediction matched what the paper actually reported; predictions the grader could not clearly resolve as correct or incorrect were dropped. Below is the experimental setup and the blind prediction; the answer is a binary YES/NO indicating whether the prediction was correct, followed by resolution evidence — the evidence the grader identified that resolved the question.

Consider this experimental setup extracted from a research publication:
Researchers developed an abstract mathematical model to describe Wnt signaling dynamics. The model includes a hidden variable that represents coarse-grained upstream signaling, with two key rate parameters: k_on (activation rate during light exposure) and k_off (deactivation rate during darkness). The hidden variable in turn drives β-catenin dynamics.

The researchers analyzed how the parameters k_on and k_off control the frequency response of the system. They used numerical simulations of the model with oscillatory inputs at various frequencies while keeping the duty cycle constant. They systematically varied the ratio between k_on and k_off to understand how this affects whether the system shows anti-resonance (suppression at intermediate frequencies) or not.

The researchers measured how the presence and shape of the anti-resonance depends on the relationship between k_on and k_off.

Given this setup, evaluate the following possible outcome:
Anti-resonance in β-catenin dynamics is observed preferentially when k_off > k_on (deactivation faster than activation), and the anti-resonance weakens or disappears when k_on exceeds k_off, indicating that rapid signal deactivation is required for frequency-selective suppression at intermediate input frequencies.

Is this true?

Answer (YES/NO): NO